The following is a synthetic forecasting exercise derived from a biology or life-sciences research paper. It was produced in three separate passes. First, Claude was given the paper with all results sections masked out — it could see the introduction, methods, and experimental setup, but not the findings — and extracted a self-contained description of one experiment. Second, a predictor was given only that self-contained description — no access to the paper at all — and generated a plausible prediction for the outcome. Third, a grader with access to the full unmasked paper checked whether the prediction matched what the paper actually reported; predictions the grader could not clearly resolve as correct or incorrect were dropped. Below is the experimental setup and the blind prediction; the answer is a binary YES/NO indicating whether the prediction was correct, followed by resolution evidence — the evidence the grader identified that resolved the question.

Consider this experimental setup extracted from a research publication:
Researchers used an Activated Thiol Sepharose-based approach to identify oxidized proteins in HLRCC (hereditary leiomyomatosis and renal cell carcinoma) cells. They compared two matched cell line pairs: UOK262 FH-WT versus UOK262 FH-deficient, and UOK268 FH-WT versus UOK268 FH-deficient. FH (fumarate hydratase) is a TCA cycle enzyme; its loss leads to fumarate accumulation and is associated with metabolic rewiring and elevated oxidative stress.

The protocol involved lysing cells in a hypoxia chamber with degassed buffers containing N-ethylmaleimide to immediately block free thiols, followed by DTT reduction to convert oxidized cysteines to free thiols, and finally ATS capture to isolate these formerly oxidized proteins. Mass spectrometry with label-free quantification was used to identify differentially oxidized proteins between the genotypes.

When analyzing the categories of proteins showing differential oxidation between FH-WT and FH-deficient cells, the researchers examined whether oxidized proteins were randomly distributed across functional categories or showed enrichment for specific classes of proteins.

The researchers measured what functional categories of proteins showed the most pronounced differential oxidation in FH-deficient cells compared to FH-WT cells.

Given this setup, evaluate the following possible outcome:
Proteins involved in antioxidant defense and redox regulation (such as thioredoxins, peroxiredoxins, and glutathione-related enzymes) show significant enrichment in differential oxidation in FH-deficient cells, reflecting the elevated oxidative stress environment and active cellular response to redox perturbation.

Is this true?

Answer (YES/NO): YES